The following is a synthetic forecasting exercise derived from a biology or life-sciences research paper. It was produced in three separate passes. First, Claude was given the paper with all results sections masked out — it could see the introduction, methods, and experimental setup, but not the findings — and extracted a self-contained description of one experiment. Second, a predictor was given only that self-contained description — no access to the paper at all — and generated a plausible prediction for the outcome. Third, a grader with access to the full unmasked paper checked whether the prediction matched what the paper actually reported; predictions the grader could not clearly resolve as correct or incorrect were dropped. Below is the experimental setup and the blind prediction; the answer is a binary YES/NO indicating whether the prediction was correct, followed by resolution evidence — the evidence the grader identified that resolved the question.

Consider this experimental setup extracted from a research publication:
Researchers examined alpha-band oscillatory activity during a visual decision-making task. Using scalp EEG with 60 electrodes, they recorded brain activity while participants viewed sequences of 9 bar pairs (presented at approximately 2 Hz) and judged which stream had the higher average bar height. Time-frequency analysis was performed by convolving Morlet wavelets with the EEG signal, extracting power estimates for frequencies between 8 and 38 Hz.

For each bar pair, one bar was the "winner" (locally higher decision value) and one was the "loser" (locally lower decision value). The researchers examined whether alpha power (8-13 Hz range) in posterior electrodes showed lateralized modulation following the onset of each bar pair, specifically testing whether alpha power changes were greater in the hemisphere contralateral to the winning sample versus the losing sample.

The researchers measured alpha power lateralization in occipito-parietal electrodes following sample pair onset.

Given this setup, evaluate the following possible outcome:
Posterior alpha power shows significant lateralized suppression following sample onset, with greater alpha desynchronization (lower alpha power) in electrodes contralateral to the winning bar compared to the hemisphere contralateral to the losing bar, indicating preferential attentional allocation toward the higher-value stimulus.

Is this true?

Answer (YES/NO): YES